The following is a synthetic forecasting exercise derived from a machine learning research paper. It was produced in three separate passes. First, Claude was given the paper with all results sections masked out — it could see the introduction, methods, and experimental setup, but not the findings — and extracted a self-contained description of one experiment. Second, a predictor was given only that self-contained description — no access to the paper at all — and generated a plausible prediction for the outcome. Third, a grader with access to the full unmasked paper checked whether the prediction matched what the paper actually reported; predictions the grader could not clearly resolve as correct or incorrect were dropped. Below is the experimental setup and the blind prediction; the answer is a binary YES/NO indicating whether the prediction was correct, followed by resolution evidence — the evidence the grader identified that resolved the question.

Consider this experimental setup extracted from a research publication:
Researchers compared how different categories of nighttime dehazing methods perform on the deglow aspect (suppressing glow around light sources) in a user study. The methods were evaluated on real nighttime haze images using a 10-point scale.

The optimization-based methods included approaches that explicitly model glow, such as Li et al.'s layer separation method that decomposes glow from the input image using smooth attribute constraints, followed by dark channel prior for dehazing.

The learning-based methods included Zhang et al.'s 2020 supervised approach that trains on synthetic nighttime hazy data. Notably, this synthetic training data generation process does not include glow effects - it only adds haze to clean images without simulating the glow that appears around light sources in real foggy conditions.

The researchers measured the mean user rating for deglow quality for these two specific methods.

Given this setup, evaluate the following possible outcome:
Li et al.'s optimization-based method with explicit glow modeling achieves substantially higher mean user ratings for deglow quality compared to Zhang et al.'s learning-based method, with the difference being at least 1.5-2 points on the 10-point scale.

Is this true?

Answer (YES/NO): YES